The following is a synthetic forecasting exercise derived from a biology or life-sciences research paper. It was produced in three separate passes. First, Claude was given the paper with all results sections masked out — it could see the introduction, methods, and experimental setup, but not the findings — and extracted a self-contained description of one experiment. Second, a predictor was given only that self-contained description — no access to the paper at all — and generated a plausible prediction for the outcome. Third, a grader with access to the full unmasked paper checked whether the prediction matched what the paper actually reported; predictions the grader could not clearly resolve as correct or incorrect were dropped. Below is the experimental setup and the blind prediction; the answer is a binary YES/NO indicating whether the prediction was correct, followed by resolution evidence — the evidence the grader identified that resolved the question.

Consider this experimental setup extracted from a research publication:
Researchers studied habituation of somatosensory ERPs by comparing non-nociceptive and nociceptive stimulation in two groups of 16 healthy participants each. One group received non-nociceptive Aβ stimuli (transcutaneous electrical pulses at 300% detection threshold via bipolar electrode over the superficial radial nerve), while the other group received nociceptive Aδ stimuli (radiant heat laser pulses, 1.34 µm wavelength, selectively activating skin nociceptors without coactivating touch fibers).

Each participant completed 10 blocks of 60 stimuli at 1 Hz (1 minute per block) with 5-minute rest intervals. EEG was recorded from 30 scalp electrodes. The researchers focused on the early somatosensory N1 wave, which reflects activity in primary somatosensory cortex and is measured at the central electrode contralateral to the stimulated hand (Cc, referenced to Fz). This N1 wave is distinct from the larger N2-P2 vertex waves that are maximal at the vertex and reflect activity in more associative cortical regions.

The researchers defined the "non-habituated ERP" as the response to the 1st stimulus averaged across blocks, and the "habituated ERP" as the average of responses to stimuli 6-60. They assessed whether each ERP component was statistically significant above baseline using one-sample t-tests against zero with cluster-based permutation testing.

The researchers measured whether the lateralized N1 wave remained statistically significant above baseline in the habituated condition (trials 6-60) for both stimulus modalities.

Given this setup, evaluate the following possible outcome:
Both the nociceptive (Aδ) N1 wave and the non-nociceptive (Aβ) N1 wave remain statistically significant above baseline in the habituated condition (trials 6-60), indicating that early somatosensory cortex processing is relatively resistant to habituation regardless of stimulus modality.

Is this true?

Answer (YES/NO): YES